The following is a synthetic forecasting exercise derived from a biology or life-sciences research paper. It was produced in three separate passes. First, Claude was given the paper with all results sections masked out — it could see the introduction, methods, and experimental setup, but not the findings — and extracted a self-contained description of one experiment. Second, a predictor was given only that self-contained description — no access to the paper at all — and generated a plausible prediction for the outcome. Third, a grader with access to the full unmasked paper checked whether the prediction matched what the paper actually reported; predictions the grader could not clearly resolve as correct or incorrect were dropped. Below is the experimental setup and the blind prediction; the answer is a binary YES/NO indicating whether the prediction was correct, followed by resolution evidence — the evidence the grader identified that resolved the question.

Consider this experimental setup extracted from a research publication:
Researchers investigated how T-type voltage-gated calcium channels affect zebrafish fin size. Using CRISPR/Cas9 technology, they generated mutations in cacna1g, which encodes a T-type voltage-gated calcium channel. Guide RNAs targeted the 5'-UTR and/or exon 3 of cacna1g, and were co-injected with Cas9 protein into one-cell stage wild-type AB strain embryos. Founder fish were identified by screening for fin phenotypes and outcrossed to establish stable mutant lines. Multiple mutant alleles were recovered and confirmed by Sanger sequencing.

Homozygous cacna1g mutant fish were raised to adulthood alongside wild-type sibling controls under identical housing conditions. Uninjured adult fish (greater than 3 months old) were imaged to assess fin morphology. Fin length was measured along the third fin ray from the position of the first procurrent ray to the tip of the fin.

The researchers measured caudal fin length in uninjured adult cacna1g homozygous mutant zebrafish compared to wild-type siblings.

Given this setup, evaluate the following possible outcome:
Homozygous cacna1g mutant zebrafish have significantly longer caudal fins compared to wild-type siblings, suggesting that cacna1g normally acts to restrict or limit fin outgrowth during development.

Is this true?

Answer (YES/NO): NO